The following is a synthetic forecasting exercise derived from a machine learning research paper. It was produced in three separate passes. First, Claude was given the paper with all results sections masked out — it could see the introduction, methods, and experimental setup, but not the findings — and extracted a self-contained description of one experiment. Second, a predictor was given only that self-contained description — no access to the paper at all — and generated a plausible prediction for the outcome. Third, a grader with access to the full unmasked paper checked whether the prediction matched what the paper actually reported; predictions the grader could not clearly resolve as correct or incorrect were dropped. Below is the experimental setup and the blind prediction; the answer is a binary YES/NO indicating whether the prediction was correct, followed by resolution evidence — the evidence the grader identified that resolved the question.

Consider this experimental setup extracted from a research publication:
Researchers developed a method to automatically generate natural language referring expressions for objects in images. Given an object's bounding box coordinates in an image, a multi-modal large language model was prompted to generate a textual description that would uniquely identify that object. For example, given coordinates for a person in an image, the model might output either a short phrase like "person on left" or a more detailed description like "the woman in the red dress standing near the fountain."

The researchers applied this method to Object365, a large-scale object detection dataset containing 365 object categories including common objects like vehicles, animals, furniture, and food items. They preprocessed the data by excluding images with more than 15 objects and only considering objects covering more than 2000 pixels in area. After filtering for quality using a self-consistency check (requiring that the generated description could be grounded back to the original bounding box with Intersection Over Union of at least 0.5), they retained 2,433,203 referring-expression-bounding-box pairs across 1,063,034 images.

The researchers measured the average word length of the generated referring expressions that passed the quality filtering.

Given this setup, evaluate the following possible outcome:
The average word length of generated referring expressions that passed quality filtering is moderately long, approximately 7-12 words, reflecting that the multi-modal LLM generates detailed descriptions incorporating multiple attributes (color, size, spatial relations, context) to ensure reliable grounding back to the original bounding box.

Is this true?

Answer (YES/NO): NO